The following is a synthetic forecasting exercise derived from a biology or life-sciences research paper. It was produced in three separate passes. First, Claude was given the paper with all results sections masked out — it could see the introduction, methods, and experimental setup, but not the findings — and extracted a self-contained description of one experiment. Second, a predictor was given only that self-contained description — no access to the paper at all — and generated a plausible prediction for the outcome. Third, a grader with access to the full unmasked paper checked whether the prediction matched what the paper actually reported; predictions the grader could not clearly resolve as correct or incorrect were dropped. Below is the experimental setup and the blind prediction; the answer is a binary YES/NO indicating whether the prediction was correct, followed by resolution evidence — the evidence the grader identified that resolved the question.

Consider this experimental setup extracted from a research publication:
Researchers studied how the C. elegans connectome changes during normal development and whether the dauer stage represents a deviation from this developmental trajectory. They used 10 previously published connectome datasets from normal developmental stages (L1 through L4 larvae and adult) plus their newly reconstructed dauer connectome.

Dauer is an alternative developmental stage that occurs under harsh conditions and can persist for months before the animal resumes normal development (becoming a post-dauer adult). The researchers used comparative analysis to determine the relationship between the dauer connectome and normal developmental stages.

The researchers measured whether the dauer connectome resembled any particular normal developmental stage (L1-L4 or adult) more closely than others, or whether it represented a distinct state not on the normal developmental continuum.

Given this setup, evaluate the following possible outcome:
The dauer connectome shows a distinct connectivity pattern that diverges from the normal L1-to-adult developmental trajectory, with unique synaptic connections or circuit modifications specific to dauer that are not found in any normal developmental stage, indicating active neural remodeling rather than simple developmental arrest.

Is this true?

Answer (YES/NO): YES